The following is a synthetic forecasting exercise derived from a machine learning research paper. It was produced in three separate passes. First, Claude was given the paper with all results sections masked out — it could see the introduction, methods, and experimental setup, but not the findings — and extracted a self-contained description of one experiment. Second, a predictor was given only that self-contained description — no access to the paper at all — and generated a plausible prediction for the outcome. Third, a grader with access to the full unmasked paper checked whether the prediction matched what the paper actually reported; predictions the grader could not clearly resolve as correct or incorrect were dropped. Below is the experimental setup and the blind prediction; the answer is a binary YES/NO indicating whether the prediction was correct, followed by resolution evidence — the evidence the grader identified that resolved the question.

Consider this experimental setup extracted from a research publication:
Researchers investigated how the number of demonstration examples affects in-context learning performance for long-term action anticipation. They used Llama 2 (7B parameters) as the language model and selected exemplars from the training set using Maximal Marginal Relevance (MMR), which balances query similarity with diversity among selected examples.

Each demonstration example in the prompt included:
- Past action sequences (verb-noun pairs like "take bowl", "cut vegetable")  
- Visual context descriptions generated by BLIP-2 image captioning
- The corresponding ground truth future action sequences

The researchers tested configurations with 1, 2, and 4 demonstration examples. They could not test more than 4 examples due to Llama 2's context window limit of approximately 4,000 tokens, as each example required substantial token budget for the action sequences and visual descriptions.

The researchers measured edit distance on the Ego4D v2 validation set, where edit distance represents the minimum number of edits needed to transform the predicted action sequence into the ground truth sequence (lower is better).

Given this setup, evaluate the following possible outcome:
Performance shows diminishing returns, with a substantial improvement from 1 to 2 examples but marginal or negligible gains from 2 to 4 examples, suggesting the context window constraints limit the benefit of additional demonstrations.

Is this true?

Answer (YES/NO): YES